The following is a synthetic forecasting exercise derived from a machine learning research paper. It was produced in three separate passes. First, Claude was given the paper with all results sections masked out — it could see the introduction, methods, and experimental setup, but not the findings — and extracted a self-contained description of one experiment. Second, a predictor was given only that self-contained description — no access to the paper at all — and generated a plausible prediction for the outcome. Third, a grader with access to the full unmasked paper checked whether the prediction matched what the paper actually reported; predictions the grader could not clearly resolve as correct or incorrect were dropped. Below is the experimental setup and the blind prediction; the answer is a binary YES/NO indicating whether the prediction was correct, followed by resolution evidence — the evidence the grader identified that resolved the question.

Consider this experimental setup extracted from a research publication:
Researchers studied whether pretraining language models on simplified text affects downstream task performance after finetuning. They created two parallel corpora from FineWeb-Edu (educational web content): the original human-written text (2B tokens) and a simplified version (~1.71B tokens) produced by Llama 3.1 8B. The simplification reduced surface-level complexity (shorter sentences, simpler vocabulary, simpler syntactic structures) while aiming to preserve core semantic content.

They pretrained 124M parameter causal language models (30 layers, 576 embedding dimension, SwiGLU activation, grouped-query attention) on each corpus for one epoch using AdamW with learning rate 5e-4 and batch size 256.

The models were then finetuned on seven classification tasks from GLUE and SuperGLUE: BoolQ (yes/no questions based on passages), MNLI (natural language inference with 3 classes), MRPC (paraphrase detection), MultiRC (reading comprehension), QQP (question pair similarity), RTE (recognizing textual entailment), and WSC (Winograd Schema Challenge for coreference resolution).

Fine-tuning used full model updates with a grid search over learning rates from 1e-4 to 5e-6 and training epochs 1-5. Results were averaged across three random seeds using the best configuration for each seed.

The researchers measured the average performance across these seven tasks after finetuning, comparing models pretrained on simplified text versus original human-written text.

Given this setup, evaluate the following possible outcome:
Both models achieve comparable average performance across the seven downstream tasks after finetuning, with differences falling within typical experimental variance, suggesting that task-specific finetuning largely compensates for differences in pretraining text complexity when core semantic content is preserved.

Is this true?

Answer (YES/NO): YES